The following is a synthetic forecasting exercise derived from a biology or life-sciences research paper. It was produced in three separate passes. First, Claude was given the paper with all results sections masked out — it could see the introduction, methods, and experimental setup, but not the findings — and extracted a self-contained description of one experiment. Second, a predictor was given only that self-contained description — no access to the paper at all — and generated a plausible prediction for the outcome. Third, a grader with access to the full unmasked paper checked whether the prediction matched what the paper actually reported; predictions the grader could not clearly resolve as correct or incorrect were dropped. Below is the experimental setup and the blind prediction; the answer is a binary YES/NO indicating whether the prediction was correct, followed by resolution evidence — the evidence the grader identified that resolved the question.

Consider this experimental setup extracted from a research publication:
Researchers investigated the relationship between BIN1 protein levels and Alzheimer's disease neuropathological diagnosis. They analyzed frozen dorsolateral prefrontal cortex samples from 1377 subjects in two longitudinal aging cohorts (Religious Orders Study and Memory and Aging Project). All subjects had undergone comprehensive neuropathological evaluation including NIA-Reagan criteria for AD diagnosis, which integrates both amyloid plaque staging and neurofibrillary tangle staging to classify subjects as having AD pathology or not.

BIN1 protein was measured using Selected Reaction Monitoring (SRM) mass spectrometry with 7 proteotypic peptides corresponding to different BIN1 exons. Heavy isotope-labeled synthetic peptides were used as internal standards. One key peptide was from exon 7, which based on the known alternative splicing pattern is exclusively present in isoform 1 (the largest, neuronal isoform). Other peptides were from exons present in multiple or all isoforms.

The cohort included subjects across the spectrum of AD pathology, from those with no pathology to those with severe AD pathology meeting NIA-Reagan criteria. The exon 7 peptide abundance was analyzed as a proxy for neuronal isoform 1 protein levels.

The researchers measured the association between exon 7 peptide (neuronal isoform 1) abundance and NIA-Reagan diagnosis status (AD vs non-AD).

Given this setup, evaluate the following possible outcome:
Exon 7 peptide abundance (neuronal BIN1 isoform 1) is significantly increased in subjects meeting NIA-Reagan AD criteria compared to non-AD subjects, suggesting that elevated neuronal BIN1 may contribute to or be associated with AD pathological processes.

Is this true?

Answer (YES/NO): NO